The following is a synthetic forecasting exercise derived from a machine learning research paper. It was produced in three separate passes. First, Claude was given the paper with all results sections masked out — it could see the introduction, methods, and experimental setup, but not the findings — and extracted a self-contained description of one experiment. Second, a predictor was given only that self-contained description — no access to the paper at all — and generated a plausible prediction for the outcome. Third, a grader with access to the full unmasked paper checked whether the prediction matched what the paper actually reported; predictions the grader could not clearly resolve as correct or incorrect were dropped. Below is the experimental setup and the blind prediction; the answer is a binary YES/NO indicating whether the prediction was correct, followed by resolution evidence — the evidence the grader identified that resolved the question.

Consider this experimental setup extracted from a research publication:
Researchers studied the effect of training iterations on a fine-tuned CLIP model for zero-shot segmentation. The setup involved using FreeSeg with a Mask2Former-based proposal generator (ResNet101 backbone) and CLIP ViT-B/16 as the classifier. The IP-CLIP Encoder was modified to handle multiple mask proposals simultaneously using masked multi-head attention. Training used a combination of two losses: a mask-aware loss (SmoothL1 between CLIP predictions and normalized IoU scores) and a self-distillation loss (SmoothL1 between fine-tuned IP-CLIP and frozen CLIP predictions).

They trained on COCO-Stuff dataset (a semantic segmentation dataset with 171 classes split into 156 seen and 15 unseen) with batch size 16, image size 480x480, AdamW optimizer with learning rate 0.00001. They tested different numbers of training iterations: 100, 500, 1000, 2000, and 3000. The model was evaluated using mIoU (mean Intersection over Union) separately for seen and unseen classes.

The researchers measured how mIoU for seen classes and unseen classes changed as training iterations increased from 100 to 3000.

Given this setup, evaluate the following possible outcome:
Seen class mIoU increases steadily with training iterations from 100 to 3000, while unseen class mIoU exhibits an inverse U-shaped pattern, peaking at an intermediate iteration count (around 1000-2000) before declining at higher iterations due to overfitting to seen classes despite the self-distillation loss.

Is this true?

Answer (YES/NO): YES